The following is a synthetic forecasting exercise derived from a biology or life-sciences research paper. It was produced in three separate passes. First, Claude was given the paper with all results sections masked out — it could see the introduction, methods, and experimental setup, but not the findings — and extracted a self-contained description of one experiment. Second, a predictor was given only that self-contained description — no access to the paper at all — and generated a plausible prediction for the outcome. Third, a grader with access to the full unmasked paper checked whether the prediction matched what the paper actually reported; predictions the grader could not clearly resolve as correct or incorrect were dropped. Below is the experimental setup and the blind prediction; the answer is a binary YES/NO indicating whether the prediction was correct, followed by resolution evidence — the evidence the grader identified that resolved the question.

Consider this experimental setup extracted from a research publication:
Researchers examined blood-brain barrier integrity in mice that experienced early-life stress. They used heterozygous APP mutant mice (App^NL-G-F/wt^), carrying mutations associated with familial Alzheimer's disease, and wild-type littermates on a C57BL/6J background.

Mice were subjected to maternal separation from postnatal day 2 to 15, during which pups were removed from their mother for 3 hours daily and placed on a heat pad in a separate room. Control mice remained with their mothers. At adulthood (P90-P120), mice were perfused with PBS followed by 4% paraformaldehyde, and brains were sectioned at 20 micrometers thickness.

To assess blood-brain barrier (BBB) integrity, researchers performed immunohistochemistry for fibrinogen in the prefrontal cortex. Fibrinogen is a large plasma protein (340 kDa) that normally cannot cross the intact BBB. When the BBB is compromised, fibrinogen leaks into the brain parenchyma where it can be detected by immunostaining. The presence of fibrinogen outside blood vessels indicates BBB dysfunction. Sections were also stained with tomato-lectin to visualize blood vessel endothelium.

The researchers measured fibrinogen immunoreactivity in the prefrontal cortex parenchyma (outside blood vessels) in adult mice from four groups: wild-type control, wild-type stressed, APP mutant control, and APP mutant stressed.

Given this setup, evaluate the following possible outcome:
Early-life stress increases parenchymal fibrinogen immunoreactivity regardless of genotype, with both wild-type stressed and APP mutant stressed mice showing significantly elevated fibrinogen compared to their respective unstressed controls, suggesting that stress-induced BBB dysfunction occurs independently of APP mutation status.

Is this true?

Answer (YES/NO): NO